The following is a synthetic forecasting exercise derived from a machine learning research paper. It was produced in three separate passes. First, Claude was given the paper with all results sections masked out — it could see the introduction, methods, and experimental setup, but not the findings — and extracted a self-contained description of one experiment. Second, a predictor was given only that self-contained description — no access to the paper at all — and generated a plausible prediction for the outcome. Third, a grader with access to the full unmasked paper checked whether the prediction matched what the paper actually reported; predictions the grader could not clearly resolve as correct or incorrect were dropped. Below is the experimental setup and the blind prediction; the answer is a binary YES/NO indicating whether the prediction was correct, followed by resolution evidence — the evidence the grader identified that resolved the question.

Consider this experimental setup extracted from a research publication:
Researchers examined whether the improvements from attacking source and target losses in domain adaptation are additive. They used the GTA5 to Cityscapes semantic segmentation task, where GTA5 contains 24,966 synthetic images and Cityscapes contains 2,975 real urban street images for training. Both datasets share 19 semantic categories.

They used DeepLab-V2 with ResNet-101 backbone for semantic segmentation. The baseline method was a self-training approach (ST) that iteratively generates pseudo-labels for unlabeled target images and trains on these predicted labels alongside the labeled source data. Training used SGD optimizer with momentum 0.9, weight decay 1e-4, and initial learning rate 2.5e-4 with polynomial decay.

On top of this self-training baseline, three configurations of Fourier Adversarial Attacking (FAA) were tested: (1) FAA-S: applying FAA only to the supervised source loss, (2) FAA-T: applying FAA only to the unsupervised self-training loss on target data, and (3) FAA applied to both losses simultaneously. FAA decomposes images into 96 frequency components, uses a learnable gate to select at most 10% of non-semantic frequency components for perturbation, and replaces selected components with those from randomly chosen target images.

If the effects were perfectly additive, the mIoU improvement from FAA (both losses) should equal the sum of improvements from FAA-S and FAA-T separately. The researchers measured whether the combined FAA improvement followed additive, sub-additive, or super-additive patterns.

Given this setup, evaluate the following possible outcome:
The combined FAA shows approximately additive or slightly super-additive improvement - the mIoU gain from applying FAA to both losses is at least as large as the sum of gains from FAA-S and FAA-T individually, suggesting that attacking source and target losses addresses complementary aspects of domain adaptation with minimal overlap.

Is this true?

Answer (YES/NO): NO